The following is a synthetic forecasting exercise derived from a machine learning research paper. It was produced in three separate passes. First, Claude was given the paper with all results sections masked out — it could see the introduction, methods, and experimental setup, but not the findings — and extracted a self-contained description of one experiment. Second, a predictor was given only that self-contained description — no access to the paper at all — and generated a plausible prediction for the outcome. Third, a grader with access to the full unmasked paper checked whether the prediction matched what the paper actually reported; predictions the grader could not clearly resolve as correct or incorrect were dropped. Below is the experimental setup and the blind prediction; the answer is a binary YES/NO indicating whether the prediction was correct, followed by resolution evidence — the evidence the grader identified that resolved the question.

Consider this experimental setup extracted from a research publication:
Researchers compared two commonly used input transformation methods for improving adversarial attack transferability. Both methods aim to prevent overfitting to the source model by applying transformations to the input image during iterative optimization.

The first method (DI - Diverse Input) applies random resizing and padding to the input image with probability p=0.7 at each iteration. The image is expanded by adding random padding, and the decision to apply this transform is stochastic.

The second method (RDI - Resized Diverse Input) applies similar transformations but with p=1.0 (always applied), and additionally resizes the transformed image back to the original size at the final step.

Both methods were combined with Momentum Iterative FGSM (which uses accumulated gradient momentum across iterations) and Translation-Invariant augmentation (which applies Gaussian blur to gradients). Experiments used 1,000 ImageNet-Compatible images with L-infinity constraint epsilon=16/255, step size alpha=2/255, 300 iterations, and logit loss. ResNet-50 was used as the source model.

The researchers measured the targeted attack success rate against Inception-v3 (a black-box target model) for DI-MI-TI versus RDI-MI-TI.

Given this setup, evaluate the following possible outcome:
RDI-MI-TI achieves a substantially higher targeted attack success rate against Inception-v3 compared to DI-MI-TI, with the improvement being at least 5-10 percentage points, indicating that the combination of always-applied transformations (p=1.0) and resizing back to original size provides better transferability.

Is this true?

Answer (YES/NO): YES